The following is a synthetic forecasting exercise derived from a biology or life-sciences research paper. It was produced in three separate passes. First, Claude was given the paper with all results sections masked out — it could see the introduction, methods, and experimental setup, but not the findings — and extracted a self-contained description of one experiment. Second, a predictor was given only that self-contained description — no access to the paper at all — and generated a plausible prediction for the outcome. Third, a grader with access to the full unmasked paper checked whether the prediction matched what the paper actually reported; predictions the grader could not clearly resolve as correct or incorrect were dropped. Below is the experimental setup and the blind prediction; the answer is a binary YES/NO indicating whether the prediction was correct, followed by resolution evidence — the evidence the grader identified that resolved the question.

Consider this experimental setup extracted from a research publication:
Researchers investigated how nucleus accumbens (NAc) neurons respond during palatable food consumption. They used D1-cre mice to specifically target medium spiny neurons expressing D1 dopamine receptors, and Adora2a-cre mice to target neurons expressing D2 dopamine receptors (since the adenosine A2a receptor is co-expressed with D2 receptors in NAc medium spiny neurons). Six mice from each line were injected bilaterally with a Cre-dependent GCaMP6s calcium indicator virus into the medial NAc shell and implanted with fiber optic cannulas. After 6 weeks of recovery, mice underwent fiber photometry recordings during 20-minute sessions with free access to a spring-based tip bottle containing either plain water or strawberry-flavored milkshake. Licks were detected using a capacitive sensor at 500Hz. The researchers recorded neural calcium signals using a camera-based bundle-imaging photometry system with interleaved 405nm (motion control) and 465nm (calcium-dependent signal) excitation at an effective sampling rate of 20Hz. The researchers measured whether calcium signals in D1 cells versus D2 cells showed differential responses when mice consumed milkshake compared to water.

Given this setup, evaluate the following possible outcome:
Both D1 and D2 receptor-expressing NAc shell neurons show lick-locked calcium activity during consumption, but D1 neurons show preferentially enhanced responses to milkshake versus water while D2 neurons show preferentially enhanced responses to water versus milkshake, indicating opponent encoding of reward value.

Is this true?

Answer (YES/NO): NO